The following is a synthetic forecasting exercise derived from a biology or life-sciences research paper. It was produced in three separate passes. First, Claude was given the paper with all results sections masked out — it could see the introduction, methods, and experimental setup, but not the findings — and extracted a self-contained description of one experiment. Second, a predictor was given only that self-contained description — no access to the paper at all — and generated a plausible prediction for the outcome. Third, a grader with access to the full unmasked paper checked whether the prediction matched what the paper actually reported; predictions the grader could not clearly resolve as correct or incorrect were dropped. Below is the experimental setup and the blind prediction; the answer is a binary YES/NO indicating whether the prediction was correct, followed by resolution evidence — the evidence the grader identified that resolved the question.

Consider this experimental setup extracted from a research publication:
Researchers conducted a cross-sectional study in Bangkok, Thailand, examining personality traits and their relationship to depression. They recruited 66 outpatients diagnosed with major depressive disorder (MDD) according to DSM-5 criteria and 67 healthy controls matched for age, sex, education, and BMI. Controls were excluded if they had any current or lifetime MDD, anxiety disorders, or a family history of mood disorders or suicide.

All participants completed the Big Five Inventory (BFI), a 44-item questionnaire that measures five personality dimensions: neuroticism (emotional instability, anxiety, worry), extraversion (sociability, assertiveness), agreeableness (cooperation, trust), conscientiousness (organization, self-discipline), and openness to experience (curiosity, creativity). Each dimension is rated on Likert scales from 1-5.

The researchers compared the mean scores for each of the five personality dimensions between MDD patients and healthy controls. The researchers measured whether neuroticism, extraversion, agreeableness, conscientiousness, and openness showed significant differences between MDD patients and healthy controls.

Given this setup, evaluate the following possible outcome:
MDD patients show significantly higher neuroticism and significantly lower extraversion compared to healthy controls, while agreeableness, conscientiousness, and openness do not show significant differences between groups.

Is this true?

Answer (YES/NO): NO